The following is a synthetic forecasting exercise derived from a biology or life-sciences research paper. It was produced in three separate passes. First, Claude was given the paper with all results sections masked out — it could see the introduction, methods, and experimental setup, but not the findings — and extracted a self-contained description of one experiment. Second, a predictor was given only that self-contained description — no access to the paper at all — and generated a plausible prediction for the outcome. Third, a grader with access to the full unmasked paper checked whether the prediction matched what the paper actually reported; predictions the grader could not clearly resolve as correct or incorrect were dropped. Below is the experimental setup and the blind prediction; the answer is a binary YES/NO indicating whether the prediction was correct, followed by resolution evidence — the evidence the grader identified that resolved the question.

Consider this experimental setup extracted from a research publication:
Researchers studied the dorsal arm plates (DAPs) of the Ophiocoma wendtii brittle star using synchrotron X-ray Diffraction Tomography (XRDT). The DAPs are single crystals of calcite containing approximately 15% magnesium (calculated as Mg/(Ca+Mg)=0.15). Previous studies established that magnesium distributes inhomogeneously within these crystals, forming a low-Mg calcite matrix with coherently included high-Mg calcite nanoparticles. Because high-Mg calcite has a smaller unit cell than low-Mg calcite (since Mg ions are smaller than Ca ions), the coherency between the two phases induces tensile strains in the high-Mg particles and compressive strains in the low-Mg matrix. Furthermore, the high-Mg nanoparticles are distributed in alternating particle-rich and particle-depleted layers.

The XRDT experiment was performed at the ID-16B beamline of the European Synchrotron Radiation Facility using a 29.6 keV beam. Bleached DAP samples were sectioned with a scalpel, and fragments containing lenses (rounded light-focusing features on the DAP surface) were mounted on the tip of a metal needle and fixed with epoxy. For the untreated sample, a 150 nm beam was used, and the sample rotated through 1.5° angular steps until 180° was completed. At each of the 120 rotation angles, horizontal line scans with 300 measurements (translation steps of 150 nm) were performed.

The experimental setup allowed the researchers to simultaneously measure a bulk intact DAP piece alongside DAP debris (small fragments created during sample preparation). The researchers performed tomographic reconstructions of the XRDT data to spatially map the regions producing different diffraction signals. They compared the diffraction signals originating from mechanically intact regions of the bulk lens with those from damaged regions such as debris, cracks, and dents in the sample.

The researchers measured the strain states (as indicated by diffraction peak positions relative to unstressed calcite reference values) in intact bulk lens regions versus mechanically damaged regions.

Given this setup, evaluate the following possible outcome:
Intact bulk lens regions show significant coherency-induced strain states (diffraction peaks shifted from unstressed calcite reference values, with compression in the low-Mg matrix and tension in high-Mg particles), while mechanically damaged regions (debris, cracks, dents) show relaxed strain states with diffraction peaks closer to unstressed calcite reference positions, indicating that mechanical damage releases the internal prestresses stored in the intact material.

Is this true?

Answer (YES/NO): YES